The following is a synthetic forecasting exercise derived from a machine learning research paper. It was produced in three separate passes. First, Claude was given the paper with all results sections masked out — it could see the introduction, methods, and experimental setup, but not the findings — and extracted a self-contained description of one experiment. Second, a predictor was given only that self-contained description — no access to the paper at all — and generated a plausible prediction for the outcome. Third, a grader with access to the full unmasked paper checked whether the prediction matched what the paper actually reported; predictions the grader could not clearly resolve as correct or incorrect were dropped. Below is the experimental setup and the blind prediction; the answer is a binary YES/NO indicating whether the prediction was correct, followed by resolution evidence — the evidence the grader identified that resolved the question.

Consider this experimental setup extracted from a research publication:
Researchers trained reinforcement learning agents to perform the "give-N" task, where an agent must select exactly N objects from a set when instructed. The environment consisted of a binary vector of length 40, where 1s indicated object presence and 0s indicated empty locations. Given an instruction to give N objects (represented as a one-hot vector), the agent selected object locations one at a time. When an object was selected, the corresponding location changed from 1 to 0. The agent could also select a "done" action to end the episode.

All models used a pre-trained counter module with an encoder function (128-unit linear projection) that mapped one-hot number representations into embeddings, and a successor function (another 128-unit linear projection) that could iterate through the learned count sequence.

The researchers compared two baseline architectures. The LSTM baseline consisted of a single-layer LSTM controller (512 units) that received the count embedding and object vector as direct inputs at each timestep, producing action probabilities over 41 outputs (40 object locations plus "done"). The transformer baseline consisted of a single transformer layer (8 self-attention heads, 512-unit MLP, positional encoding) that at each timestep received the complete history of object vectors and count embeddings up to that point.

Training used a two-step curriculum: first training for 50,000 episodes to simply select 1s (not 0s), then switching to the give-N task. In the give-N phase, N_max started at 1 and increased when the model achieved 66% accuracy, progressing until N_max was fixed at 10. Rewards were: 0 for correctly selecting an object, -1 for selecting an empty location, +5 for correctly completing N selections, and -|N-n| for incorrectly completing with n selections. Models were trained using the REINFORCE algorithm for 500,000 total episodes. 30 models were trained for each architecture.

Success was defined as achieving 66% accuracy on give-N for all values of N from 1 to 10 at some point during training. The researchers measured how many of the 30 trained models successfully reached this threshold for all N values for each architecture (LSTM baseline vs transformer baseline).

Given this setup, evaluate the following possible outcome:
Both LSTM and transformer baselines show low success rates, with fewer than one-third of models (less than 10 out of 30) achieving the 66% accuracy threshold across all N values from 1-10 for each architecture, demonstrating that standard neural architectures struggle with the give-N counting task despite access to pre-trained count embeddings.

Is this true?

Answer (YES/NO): NO